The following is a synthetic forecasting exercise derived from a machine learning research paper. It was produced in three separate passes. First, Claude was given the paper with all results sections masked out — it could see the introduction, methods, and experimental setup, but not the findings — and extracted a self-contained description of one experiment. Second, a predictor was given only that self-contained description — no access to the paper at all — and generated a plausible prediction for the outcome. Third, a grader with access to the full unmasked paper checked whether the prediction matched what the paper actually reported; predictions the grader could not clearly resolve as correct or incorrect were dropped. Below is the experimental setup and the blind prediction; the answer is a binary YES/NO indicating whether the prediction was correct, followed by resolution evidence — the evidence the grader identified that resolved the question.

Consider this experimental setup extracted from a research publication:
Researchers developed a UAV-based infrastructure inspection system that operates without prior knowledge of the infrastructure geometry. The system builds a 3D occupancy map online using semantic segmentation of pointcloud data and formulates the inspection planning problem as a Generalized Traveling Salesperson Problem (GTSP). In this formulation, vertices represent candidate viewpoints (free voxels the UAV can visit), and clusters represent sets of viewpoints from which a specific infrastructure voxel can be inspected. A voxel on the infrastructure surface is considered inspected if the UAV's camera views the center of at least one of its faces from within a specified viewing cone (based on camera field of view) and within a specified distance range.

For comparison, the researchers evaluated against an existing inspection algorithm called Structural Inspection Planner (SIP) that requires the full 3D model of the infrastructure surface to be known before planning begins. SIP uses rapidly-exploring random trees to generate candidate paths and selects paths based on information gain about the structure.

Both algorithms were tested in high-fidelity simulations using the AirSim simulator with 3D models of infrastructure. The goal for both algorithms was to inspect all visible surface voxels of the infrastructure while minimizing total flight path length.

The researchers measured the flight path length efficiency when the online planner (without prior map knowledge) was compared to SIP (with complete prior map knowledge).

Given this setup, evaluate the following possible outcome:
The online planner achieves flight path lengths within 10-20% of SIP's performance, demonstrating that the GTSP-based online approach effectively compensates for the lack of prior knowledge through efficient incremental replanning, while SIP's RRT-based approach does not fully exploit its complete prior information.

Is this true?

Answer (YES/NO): NO